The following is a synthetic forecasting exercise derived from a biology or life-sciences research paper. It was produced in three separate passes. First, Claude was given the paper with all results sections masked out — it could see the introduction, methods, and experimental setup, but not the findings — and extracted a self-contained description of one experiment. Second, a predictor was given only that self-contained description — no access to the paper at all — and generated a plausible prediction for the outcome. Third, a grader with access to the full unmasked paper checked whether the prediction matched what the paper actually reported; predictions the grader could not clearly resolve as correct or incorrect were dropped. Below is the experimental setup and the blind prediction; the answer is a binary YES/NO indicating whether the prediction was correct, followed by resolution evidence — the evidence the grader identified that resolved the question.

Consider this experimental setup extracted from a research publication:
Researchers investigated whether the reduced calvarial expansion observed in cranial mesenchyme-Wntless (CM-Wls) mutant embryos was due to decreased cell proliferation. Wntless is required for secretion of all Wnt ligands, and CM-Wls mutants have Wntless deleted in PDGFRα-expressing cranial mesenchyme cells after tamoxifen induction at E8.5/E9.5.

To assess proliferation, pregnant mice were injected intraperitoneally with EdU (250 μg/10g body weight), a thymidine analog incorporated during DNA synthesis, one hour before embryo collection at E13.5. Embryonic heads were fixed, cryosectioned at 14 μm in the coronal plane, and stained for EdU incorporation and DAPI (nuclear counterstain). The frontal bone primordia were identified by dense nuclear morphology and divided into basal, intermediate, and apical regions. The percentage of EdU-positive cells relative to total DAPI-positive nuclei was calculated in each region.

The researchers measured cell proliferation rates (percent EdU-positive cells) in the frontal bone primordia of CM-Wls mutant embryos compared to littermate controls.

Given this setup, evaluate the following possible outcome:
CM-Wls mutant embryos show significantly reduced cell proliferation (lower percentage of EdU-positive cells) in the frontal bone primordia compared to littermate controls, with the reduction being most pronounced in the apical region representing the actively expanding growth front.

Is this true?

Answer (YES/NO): NO